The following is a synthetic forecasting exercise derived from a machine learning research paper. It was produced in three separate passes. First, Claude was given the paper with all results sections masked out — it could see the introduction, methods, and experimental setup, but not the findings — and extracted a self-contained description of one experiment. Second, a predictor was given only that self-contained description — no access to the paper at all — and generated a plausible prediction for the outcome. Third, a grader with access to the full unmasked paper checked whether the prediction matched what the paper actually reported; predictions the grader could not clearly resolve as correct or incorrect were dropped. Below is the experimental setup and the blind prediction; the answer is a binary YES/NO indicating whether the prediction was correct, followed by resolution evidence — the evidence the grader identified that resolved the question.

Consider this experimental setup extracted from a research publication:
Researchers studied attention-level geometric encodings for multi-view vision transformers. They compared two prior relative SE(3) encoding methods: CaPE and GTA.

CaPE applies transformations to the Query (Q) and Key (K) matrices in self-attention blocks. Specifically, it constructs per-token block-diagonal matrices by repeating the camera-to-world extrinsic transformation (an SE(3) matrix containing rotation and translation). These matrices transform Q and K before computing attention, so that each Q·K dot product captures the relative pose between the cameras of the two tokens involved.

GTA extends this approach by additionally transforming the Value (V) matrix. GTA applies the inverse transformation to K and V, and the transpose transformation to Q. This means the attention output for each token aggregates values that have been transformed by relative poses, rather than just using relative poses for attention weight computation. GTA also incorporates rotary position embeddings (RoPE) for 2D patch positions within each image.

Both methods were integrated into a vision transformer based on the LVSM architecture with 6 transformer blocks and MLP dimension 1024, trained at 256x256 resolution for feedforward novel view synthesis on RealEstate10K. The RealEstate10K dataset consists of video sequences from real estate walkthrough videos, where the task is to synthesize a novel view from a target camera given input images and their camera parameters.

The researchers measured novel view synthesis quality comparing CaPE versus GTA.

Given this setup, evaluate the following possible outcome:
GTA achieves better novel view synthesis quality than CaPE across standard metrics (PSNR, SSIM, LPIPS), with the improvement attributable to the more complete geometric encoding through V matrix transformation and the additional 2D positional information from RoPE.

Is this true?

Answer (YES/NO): YES